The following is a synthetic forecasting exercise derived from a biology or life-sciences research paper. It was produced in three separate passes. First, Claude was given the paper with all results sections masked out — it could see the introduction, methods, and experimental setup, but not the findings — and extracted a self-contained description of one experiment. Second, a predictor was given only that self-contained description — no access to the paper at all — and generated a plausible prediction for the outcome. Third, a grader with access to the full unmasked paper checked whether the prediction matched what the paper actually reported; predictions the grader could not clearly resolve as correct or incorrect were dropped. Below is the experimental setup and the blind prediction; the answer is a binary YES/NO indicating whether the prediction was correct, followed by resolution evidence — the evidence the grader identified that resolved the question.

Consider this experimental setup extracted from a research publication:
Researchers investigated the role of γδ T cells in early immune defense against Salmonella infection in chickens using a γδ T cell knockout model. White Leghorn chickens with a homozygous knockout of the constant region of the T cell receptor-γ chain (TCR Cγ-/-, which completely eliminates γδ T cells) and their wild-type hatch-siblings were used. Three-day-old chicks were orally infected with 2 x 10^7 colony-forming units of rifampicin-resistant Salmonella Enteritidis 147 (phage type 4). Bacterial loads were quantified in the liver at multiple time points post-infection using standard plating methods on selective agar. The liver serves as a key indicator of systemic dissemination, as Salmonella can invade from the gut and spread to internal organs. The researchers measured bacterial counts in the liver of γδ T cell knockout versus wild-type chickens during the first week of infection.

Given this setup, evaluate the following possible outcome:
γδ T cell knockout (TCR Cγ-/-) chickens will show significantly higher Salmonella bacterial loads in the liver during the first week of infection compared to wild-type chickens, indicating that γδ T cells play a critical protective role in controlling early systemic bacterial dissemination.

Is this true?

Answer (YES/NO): YES